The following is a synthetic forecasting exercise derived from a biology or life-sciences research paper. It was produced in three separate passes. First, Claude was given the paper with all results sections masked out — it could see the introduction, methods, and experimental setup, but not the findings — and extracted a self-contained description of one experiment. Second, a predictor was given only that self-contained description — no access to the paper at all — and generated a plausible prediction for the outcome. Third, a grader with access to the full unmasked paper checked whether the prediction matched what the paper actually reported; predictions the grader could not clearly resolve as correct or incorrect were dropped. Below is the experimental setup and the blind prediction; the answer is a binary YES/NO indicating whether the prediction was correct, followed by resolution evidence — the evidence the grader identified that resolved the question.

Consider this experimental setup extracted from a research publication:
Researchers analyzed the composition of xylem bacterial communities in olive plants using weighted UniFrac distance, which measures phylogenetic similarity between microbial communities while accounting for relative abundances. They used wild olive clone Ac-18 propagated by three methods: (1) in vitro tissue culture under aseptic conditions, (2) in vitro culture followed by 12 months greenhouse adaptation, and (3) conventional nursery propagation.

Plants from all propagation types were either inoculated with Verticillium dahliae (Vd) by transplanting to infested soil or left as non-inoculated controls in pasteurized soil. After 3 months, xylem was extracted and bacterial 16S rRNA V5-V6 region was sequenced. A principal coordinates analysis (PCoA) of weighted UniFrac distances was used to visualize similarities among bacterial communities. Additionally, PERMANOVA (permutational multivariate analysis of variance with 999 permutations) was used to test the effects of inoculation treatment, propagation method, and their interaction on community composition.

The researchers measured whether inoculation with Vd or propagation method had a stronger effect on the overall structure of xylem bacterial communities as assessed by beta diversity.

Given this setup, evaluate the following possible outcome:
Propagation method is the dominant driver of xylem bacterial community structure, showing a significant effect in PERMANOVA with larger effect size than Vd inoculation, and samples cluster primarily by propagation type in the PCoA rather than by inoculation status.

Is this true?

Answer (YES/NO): NO